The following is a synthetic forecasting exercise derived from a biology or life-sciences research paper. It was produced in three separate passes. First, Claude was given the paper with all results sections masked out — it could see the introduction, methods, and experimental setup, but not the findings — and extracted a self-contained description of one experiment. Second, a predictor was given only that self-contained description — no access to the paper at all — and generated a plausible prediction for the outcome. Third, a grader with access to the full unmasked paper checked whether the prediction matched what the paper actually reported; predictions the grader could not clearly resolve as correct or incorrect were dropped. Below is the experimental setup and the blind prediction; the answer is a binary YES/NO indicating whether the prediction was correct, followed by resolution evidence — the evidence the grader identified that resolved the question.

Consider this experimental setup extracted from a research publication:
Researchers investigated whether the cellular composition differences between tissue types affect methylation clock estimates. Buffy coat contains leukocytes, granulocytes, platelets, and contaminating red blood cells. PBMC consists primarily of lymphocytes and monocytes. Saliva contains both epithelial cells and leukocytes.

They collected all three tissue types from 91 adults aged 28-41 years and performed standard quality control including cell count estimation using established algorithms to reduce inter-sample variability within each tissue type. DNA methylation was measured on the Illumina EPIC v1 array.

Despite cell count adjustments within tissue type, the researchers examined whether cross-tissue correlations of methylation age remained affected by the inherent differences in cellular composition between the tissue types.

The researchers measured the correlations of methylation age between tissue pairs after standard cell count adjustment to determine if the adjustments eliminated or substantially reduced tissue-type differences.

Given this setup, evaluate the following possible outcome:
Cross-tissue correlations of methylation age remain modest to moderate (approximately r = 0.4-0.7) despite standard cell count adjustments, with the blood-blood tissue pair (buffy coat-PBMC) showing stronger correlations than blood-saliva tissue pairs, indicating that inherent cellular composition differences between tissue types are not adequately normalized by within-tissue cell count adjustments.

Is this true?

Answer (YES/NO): NO